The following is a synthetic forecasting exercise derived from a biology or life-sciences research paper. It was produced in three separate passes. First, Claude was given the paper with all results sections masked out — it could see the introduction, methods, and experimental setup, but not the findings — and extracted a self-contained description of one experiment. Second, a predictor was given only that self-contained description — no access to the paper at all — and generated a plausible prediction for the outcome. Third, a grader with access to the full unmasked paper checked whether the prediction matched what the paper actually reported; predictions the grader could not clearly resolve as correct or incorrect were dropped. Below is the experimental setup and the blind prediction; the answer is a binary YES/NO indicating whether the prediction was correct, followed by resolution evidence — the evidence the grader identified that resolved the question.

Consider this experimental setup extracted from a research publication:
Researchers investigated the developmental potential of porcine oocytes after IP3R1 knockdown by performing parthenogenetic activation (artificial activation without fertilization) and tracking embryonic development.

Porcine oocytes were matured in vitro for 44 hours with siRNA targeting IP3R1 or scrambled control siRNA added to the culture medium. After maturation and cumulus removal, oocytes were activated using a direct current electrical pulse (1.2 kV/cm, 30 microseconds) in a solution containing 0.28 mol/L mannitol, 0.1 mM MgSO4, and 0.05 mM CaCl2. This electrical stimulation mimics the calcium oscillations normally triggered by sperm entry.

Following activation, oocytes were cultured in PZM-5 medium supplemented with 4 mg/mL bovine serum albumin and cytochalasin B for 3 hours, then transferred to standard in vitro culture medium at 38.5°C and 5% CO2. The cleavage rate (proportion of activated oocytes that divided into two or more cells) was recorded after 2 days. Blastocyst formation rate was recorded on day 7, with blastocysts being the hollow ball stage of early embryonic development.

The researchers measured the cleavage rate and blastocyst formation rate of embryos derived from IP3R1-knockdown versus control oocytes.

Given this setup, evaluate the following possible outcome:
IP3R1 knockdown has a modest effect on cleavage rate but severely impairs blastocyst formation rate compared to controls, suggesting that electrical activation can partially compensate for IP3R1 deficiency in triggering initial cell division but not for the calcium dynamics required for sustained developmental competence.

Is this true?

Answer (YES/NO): NO